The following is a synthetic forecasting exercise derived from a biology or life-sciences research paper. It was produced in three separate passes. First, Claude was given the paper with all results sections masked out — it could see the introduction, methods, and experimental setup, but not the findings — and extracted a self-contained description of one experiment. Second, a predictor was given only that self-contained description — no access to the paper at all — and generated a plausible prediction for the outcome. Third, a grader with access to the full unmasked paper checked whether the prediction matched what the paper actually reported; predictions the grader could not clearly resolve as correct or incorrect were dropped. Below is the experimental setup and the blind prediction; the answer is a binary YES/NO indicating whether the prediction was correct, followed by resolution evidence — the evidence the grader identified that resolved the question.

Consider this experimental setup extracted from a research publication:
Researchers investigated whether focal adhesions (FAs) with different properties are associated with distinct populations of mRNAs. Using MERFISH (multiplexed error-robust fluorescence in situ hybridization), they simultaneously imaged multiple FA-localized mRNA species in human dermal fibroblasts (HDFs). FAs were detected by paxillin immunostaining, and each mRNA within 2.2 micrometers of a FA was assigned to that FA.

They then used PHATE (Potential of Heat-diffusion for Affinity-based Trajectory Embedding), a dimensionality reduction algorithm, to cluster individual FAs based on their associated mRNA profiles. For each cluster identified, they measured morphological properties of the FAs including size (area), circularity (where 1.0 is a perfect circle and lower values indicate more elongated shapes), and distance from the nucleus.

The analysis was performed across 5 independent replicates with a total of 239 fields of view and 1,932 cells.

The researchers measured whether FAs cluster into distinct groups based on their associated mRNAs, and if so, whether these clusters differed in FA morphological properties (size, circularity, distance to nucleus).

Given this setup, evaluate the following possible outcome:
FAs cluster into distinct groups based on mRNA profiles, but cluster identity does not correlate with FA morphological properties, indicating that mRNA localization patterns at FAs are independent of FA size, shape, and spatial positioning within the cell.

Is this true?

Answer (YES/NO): NO